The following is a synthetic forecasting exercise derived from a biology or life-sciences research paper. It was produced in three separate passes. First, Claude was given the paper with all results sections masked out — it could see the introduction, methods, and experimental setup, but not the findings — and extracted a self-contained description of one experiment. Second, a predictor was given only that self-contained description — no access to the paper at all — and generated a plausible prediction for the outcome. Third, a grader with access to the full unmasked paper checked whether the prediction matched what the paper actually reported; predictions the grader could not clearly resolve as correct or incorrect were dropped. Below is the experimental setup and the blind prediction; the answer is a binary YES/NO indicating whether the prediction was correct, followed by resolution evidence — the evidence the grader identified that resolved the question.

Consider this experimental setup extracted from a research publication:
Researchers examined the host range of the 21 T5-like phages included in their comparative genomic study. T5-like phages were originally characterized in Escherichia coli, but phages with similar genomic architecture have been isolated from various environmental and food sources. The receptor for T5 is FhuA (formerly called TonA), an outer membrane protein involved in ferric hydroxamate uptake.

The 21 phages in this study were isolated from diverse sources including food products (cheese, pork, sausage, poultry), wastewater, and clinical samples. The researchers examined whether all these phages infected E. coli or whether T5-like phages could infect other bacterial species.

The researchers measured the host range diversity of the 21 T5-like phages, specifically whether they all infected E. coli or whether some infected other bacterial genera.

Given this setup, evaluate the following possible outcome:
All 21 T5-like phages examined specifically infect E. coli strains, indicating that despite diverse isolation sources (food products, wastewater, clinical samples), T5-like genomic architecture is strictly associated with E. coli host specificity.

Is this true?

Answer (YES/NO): NO